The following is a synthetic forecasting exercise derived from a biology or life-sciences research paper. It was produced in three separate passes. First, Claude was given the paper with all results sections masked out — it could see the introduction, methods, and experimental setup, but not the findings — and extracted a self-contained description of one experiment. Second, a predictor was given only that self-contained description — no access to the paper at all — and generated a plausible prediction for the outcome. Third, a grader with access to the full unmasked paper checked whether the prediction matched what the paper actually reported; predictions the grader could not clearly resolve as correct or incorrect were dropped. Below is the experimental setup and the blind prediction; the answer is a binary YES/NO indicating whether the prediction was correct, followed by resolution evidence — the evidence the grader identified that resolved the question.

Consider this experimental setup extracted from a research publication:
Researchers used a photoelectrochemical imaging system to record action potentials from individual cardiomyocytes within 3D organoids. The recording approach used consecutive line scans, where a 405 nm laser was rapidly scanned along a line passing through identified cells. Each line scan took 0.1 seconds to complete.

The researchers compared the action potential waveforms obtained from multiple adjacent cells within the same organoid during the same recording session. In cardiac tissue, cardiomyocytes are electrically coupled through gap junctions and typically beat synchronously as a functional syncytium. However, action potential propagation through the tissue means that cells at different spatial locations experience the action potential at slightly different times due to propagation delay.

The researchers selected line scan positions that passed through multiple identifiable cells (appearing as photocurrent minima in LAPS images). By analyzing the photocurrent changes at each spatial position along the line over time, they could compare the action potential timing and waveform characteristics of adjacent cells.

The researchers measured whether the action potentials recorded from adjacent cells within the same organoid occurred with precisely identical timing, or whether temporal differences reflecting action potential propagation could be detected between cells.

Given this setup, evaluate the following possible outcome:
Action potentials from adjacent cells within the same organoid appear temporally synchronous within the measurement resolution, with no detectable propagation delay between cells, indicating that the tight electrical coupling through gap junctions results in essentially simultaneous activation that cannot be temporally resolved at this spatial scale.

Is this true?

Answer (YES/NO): NO